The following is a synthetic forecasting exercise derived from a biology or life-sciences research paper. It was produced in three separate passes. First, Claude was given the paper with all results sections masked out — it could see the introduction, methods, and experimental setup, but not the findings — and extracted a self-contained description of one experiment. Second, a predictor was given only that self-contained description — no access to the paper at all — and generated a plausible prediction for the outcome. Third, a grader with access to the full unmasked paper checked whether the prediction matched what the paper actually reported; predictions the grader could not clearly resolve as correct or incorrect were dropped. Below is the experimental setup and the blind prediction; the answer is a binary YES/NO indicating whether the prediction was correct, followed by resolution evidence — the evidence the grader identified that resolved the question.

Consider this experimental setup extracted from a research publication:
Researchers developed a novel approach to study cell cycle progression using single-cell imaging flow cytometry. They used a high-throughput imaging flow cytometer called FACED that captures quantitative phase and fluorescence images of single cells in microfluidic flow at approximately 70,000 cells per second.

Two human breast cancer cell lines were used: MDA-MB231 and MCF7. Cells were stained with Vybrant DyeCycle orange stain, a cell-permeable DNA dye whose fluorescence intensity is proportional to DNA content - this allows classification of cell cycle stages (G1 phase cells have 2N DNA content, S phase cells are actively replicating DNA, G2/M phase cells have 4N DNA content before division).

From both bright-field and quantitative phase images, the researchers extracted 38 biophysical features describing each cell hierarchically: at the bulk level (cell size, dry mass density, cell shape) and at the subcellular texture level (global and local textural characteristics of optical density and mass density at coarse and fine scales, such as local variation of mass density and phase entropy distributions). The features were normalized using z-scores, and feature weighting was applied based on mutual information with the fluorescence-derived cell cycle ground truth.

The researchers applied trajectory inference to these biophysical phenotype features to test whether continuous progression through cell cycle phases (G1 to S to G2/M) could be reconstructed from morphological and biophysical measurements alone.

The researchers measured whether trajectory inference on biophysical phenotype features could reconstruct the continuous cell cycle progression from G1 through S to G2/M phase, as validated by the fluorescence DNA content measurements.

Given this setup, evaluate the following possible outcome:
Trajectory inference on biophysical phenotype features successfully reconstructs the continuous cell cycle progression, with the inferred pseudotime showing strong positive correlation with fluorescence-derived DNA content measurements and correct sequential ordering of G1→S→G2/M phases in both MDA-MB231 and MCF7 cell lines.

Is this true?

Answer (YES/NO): YES